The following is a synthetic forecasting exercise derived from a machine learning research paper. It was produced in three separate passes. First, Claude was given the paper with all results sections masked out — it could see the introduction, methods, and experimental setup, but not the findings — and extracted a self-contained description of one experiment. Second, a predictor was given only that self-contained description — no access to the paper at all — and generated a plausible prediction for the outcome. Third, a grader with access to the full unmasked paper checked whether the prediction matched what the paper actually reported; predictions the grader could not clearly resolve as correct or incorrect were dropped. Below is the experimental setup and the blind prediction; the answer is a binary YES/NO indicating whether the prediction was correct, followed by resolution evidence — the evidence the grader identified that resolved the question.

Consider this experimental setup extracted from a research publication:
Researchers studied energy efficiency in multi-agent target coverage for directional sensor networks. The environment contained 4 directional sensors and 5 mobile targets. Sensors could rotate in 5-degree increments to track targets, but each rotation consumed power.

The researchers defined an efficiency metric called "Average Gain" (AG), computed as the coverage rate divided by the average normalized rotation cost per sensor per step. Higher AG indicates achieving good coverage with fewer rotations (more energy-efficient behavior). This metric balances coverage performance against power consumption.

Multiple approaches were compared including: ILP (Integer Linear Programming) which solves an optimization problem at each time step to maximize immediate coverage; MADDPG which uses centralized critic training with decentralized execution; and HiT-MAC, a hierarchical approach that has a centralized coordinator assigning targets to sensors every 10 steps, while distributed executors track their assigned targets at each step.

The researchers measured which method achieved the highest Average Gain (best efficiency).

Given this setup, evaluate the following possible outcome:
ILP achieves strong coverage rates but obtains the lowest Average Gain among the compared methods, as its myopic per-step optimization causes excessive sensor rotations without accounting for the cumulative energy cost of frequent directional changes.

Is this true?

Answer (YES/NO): NO